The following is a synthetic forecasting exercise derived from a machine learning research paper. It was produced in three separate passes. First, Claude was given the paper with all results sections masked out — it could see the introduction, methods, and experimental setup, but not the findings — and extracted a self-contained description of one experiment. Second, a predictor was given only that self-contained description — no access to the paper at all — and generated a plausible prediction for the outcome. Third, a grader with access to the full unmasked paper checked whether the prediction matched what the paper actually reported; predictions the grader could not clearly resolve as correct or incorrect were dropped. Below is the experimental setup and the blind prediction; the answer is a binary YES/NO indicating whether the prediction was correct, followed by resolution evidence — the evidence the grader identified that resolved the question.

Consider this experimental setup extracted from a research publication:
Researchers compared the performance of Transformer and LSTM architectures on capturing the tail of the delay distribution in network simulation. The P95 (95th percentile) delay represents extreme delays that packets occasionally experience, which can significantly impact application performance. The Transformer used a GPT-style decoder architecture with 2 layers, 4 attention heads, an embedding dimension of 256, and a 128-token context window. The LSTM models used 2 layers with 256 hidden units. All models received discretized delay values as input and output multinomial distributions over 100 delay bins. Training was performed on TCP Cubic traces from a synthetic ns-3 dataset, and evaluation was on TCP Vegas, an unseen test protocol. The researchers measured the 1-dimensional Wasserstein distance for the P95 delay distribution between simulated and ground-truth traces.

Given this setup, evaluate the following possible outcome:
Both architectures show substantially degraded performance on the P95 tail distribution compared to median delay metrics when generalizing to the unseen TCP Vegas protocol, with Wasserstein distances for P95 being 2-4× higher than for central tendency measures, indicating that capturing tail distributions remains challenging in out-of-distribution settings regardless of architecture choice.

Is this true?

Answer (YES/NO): NO